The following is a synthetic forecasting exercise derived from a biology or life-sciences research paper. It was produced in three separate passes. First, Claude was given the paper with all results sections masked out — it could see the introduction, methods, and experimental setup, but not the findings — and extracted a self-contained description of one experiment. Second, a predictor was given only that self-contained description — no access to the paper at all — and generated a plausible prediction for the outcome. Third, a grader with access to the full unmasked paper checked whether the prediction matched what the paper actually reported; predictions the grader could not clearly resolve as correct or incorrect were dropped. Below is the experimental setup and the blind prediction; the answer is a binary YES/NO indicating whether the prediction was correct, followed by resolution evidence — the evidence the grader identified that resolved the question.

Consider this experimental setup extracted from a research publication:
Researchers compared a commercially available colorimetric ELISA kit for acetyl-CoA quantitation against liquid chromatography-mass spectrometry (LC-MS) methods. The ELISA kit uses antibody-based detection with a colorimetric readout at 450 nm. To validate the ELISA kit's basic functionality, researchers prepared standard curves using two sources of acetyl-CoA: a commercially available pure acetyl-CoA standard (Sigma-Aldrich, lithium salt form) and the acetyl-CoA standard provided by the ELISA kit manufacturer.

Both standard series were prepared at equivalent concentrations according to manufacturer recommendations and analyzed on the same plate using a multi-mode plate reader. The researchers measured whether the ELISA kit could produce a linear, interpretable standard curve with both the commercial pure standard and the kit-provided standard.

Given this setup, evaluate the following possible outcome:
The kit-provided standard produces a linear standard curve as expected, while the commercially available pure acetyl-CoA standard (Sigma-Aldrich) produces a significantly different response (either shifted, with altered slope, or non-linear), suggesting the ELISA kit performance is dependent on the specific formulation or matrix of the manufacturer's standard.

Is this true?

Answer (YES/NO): YES